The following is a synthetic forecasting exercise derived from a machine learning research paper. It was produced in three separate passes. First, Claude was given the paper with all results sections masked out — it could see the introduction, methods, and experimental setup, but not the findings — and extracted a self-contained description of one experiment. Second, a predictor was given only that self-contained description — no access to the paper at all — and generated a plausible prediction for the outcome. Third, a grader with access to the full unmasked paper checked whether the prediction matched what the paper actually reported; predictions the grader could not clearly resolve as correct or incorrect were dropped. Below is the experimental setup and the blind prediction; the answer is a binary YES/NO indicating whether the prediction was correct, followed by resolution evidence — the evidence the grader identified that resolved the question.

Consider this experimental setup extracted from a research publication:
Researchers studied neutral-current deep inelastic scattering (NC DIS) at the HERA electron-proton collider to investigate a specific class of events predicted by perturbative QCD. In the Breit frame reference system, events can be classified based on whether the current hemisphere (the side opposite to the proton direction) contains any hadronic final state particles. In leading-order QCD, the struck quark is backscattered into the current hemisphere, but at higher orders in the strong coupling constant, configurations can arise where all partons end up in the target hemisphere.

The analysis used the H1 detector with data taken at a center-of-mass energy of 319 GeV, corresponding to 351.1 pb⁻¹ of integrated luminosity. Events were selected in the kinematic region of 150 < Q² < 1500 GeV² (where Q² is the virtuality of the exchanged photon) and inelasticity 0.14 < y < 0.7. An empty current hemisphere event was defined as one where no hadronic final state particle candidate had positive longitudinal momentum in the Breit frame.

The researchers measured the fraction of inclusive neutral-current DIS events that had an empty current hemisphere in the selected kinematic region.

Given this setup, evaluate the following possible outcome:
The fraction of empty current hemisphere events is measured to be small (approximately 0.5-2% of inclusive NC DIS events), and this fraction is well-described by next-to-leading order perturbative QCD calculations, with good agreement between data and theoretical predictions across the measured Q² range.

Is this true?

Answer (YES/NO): YES